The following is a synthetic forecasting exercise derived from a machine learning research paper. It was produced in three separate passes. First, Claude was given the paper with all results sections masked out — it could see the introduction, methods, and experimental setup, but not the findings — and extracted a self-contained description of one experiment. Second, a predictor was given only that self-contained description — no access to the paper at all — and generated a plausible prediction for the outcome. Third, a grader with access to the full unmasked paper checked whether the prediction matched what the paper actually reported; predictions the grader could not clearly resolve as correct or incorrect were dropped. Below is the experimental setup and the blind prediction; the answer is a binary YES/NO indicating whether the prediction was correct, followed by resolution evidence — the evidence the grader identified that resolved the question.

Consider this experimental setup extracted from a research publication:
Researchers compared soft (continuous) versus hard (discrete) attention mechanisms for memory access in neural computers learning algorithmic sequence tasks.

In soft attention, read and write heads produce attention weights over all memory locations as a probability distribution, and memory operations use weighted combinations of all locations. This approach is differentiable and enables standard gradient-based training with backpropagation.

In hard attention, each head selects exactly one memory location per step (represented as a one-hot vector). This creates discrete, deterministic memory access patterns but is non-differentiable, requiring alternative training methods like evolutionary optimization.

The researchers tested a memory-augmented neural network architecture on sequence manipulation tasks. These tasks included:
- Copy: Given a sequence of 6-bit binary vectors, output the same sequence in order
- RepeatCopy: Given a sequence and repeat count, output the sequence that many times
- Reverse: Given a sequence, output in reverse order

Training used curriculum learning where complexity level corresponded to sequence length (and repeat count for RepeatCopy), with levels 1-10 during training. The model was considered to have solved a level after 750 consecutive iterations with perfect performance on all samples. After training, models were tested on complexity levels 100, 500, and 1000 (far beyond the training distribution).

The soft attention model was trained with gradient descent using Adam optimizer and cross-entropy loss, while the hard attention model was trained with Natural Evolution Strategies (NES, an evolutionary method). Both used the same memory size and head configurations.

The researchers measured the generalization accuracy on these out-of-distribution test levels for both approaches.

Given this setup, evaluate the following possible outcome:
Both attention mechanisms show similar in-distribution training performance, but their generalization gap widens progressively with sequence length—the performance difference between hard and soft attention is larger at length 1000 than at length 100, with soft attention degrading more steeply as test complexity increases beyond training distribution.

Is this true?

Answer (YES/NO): NO